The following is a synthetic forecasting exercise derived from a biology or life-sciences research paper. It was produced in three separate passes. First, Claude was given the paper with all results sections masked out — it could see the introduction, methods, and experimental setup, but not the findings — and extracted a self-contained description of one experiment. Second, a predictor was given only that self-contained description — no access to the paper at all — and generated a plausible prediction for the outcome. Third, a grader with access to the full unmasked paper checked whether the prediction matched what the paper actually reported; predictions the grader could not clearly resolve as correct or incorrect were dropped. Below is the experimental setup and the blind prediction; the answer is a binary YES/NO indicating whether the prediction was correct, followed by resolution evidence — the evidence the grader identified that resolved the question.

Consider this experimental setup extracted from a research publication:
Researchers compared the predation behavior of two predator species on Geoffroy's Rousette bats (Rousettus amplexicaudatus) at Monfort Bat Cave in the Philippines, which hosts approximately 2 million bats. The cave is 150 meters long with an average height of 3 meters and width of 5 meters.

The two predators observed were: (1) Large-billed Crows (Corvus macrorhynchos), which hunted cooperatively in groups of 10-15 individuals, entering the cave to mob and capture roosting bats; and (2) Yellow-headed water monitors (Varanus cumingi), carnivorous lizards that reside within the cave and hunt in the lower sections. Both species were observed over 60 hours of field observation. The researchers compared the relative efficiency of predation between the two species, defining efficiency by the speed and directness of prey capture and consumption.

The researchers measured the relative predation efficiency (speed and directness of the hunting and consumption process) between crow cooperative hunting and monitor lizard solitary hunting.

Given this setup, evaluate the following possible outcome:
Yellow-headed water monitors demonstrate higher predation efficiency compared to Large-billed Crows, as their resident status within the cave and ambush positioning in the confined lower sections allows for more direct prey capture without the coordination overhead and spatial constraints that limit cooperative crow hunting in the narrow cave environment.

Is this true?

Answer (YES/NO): YES